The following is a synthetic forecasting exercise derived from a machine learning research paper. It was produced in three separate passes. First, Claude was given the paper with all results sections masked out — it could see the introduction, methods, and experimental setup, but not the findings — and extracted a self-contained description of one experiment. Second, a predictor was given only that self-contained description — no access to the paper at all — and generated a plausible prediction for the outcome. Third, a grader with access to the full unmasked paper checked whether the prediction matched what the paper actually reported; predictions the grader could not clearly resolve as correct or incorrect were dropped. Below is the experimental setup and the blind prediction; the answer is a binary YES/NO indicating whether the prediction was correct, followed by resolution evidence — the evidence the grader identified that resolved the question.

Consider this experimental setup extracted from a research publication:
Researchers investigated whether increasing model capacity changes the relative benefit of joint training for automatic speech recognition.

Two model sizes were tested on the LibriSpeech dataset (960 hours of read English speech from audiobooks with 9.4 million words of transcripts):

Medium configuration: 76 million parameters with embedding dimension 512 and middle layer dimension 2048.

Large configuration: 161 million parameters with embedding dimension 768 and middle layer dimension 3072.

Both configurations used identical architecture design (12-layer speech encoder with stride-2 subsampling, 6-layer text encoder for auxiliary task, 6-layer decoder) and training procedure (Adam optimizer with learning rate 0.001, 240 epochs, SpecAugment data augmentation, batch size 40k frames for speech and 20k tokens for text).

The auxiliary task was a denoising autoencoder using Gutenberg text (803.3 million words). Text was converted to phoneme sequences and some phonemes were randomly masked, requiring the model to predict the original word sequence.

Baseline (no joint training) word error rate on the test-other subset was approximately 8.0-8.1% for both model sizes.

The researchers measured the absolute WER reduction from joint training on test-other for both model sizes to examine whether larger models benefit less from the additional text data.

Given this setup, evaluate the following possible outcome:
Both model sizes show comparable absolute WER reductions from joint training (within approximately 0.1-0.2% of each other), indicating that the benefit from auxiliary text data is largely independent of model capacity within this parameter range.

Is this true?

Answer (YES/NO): NO